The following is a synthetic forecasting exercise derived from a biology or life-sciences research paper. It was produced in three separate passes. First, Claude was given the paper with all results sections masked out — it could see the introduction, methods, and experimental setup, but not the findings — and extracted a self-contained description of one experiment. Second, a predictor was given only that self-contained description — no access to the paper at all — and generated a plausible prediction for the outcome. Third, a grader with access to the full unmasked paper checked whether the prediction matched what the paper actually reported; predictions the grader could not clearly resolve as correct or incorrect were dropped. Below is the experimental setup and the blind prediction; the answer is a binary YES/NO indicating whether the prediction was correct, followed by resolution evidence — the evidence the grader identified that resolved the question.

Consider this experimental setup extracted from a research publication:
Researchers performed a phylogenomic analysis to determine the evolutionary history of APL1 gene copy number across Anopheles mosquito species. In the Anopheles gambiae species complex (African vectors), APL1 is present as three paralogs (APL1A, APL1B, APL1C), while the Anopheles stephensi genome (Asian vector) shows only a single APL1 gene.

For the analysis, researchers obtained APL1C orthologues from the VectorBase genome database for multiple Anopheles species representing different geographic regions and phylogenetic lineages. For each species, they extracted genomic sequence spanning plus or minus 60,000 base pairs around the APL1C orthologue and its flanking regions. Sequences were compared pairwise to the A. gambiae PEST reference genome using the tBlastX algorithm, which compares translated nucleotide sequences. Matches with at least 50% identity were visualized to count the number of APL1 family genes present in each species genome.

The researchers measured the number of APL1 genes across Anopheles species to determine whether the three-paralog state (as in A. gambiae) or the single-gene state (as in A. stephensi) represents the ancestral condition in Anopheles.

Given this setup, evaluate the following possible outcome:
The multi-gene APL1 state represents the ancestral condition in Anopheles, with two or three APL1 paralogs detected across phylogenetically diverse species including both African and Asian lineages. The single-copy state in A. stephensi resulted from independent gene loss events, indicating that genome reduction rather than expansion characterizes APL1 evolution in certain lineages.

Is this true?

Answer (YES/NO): NO